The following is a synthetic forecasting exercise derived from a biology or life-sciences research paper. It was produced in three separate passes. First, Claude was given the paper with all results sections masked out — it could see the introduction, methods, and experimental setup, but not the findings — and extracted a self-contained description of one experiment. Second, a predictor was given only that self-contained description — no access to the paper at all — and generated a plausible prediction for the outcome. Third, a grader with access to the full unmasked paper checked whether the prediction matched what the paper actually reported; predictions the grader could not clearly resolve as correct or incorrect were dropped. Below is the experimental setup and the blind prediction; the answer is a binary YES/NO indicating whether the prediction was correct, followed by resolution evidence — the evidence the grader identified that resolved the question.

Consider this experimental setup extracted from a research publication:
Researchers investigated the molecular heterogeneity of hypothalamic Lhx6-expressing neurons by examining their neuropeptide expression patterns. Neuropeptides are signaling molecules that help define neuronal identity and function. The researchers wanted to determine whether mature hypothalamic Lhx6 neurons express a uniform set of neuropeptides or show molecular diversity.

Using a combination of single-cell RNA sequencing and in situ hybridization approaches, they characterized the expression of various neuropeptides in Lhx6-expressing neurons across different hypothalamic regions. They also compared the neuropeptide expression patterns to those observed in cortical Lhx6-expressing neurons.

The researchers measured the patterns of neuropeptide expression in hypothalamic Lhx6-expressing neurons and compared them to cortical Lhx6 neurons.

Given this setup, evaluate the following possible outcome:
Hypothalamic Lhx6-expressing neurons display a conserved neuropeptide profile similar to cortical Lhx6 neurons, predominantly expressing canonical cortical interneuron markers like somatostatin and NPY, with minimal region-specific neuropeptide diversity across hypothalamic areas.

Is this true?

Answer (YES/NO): NO